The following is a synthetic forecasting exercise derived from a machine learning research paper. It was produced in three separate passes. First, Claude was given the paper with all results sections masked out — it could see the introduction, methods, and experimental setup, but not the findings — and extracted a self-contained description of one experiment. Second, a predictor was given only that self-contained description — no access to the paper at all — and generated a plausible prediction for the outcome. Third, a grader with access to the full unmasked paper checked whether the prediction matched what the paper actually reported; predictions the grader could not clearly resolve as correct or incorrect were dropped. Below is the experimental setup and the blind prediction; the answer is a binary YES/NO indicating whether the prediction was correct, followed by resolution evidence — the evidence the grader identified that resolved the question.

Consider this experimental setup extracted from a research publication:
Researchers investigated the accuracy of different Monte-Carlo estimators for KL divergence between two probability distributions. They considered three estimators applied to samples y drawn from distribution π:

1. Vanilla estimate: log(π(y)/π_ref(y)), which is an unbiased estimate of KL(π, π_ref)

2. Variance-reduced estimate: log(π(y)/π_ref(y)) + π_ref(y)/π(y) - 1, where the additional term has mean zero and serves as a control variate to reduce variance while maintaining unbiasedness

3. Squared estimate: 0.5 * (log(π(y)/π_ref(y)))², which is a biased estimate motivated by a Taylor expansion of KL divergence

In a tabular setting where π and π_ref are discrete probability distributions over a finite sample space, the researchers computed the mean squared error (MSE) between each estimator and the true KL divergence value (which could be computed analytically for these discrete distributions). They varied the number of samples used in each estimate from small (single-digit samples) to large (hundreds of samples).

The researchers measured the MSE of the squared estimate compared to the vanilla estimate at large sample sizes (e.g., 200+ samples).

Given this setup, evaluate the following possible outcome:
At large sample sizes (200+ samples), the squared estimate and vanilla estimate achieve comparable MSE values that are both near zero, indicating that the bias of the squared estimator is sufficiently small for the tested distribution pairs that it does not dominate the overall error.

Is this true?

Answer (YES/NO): NO